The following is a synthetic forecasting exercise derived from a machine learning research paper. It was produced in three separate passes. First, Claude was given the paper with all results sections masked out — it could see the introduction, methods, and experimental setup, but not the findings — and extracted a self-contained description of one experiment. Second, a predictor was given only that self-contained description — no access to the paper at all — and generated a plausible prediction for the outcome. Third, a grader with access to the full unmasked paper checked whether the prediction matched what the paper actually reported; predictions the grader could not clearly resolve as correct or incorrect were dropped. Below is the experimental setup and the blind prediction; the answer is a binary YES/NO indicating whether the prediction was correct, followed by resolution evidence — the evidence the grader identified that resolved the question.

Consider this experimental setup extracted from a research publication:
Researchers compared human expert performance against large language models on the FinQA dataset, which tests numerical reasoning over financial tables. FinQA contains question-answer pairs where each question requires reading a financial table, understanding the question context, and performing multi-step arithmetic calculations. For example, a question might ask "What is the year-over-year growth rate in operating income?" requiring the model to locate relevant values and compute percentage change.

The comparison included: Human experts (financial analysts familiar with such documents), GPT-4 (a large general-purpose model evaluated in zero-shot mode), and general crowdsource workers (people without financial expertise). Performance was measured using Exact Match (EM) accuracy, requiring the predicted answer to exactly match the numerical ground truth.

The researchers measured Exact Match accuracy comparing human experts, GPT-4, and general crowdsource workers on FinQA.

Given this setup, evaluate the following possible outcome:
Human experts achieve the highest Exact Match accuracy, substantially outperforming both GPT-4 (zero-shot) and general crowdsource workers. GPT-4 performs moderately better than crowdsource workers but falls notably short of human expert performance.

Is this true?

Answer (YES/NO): NO